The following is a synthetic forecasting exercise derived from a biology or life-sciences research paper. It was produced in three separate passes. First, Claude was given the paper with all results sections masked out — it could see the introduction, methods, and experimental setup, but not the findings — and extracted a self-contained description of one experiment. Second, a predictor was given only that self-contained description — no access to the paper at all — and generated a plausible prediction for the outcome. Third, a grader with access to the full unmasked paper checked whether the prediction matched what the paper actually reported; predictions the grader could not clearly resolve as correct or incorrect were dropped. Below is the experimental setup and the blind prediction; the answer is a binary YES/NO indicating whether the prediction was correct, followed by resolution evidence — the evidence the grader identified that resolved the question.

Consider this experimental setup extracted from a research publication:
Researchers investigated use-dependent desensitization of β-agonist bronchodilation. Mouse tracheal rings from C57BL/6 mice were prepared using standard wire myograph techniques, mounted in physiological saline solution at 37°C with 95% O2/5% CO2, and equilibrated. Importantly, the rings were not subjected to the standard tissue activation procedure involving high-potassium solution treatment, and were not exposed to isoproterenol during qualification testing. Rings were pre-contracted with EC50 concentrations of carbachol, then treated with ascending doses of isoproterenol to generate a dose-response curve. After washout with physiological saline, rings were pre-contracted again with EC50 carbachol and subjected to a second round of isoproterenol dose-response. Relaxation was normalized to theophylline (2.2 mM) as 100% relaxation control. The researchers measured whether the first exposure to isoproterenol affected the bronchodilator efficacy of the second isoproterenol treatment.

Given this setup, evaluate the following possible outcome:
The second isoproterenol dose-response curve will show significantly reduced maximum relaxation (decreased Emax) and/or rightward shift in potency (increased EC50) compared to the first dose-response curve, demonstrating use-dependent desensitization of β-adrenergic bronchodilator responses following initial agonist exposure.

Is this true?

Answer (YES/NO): YES